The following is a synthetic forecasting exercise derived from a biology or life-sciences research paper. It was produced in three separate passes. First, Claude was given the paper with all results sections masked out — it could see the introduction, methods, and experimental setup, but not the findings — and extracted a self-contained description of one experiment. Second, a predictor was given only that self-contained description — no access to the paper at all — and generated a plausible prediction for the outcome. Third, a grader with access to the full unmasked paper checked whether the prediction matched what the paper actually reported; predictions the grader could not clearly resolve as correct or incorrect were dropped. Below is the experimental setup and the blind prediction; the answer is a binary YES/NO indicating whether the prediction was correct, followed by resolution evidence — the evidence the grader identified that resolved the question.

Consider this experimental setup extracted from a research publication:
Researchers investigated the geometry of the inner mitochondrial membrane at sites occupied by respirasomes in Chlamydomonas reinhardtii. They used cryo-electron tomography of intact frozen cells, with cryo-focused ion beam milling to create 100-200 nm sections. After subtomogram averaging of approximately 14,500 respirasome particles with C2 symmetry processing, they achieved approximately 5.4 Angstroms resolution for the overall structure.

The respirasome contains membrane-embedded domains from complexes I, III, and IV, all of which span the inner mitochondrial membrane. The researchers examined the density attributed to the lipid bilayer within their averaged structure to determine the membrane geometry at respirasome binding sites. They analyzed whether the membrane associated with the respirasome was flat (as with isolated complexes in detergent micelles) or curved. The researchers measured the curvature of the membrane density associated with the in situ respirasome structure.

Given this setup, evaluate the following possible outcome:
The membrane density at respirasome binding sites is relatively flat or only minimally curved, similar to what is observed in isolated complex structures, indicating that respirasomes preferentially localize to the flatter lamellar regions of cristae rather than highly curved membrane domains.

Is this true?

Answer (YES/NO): YES